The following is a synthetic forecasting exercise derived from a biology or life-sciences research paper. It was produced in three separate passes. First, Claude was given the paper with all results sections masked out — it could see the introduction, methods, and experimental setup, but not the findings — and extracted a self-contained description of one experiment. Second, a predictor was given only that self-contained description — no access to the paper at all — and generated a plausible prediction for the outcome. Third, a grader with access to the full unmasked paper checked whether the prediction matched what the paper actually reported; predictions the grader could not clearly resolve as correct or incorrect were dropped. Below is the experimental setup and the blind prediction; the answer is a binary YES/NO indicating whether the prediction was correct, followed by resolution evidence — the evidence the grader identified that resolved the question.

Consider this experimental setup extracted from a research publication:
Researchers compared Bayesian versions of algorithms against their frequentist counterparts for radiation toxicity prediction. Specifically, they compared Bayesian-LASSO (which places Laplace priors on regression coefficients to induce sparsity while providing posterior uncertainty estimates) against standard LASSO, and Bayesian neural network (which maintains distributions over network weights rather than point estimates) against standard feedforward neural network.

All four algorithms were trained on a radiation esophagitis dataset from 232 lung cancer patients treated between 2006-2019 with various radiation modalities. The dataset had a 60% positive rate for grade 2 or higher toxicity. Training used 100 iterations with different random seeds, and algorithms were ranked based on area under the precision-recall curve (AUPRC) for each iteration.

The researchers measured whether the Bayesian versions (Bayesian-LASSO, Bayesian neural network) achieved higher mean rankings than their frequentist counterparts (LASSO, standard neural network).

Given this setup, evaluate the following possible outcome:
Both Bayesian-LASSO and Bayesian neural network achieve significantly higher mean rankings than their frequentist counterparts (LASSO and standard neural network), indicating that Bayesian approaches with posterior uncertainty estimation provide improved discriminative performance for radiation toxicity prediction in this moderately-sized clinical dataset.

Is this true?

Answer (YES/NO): NO